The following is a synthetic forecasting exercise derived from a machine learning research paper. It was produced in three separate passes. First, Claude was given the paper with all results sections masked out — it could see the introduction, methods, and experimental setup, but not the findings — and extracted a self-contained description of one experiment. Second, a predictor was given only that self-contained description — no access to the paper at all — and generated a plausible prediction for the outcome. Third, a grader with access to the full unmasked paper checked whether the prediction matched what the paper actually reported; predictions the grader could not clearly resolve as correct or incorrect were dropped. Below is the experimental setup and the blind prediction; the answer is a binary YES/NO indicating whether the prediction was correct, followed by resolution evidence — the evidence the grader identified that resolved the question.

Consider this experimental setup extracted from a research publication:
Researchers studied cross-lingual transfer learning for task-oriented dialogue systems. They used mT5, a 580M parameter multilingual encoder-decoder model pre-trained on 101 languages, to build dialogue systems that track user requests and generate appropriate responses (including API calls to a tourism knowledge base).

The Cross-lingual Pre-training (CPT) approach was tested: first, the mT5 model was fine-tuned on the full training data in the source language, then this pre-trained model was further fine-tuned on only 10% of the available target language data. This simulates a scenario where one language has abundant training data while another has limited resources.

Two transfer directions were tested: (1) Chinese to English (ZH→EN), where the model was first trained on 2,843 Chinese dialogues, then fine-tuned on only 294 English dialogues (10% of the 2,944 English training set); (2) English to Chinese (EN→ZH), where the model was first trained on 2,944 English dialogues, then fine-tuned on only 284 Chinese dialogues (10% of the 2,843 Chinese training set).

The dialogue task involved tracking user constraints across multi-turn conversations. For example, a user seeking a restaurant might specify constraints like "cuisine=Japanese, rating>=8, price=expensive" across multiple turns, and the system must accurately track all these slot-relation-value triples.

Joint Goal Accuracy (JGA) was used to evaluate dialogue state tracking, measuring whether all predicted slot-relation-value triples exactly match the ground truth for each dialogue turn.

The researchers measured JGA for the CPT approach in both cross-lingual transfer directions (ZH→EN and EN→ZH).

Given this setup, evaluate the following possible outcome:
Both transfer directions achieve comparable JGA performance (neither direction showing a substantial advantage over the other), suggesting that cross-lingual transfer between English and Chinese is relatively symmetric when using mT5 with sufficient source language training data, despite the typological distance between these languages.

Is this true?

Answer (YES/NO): YES